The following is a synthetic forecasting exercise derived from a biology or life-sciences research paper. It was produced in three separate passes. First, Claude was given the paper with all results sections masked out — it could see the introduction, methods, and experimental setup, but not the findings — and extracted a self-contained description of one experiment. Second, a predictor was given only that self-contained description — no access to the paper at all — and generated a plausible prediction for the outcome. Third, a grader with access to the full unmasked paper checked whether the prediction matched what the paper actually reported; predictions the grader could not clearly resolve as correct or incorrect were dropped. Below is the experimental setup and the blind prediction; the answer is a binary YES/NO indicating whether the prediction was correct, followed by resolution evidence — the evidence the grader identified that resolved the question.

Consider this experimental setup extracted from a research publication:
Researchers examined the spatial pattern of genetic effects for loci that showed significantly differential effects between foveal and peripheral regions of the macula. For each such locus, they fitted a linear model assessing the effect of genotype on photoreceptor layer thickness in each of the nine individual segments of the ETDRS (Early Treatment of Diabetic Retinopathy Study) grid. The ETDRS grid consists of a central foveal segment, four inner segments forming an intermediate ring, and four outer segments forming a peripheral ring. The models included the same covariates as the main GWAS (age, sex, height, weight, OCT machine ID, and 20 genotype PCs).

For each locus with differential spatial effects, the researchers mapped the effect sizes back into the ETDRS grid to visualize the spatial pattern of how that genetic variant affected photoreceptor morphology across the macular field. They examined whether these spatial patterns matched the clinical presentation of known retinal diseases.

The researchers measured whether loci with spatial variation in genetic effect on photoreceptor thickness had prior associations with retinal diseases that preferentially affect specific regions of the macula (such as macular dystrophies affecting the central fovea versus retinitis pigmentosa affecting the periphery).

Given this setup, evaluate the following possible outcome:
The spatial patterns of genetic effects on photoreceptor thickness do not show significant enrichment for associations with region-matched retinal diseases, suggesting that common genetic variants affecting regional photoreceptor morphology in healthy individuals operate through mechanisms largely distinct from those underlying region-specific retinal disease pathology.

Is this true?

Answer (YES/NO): NO